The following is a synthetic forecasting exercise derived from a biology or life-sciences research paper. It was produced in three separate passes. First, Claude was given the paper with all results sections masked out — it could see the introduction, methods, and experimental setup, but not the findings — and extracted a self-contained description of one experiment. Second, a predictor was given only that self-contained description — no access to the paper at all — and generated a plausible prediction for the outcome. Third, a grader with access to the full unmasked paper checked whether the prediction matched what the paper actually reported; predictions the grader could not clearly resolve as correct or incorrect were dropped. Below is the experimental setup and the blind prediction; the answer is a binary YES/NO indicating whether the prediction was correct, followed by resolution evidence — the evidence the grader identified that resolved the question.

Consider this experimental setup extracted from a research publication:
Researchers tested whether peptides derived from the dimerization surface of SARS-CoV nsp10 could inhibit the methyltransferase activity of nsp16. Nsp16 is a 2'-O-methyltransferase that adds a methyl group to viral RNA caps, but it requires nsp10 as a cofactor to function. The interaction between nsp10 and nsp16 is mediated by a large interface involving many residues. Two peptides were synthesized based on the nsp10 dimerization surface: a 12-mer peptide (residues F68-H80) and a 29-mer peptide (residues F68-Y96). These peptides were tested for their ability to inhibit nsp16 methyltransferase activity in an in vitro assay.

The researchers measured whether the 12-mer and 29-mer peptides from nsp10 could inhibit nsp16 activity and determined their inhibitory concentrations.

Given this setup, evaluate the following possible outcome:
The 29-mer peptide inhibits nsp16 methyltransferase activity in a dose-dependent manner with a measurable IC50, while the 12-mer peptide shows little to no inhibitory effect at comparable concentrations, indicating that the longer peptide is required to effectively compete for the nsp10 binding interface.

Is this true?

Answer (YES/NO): NO